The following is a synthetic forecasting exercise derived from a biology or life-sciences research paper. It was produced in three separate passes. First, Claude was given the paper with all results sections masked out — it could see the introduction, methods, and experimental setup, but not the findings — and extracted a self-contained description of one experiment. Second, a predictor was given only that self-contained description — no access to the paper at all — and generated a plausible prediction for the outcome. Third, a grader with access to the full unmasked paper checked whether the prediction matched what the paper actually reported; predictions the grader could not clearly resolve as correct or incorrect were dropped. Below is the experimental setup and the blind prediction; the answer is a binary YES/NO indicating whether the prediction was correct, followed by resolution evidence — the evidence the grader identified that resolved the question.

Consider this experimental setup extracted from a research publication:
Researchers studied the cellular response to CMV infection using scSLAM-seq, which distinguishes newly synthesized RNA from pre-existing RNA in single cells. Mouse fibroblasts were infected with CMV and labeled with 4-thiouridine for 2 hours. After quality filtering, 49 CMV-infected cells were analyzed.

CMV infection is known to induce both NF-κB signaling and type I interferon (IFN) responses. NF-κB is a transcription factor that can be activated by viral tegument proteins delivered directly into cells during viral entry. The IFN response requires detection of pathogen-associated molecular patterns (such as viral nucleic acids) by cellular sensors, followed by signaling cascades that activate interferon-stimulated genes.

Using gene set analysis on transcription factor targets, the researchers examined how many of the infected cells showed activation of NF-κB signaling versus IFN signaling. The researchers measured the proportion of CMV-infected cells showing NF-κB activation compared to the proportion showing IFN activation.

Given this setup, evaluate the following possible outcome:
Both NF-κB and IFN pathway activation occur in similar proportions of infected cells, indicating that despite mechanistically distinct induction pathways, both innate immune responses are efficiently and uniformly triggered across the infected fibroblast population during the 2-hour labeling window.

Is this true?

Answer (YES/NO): NO